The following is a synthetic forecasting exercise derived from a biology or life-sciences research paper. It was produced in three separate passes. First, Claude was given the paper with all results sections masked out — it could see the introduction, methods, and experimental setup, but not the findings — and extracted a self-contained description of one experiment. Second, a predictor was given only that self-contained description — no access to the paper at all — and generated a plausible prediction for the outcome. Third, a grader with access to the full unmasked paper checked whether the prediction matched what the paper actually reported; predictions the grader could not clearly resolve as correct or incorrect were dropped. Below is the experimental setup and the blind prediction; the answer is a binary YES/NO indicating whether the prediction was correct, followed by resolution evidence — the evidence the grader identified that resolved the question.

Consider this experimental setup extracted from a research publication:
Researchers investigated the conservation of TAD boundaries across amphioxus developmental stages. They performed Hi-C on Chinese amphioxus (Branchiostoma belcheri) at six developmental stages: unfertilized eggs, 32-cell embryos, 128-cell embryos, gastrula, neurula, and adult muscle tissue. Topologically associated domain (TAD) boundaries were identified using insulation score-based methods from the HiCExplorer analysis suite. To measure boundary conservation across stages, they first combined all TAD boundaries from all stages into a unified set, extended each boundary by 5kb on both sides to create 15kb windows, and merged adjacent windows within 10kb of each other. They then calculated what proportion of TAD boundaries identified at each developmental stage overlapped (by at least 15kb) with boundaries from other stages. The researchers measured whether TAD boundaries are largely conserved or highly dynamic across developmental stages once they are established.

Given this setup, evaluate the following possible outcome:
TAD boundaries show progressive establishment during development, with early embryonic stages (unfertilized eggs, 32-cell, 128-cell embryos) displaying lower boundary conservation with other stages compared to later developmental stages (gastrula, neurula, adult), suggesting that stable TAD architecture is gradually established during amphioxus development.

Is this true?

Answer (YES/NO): NO